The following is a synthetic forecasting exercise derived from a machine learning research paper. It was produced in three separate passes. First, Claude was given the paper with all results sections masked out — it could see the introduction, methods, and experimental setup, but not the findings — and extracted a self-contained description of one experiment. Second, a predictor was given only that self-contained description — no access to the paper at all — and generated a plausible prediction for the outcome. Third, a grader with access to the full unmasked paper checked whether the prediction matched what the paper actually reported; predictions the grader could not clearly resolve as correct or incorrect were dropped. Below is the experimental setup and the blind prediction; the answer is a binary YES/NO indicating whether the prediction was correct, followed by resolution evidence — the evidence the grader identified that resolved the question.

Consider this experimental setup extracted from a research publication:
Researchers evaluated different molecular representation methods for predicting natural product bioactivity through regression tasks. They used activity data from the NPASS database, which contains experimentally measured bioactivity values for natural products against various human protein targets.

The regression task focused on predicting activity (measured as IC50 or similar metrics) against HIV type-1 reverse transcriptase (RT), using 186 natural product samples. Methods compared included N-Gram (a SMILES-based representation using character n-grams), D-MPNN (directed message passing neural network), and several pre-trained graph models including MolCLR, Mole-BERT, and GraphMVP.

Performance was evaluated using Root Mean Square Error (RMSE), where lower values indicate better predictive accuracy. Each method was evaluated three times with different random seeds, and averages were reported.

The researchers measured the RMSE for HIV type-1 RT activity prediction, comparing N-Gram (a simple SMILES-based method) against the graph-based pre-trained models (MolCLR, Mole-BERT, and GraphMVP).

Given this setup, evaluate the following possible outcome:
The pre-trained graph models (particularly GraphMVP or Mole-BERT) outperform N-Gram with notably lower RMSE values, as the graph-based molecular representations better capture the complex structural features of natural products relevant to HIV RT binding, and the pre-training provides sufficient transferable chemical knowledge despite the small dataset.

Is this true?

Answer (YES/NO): NO